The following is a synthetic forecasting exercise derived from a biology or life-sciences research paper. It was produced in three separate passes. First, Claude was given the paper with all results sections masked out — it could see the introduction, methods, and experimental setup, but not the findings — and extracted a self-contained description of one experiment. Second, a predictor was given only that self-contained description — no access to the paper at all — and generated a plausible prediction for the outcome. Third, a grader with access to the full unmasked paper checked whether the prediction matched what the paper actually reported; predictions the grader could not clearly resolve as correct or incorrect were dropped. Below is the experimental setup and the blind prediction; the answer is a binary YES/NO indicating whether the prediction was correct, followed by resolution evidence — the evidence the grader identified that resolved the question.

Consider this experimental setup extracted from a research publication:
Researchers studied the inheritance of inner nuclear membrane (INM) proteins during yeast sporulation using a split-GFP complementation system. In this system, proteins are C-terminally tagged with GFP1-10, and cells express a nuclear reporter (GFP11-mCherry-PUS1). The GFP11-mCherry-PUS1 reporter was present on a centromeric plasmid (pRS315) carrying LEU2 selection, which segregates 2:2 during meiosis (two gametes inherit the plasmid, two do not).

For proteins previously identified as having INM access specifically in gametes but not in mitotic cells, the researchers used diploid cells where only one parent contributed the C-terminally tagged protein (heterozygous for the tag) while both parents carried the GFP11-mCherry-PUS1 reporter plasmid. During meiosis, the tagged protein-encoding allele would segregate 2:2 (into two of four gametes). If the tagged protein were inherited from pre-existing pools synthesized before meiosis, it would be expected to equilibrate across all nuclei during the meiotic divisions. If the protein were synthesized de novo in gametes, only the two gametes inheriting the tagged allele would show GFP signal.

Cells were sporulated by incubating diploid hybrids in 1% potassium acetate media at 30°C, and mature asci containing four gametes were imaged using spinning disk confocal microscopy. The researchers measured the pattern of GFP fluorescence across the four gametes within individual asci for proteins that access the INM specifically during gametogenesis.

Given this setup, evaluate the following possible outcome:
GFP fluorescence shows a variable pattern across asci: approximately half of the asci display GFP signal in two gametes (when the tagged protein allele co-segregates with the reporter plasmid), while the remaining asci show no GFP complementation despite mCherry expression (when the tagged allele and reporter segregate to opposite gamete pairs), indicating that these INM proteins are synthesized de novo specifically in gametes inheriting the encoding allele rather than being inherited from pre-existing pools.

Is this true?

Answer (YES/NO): NO